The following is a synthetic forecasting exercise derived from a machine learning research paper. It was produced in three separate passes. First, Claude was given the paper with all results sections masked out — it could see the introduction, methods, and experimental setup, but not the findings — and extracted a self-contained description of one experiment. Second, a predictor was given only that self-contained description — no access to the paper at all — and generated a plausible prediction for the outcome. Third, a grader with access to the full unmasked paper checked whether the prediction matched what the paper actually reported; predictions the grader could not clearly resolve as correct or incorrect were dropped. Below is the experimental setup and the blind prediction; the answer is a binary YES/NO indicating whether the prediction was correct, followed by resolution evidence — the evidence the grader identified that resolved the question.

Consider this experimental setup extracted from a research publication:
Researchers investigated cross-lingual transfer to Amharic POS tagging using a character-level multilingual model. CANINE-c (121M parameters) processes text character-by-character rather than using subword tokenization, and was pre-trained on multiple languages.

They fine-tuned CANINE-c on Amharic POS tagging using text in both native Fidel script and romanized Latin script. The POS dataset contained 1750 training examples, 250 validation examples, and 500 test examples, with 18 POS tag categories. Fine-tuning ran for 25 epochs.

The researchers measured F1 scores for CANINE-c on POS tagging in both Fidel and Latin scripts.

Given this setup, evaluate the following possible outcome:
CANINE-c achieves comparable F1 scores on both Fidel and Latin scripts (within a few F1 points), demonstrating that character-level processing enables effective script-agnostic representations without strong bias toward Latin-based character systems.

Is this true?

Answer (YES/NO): NO